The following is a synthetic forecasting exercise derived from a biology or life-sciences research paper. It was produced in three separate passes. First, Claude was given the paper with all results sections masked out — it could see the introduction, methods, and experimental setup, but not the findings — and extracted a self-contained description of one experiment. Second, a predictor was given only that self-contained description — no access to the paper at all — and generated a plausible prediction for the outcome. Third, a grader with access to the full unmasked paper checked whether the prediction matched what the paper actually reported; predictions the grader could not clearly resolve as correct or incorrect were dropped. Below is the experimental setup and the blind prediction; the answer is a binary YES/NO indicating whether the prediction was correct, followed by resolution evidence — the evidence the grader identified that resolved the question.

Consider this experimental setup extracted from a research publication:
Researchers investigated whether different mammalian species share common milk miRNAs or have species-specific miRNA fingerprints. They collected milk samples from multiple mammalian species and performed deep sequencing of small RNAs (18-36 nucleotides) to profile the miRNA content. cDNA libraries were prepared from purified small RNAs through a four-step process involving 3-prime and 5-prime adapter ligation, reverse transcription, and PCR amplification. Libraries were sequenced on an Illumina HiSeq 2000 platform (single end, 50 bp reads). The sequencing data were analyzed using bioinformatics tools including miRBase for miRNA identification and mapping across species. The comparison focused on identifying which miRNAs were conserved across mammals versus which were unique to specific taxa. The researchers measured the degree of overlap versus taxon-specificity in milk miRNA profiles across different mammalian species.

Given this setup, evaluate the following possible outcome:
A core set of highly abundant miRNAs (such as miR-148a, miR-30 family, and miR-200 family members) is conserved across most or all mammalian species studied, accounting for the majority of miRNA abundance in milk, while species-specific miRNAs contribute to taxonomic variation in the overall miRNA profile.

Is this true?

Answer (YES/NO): YES